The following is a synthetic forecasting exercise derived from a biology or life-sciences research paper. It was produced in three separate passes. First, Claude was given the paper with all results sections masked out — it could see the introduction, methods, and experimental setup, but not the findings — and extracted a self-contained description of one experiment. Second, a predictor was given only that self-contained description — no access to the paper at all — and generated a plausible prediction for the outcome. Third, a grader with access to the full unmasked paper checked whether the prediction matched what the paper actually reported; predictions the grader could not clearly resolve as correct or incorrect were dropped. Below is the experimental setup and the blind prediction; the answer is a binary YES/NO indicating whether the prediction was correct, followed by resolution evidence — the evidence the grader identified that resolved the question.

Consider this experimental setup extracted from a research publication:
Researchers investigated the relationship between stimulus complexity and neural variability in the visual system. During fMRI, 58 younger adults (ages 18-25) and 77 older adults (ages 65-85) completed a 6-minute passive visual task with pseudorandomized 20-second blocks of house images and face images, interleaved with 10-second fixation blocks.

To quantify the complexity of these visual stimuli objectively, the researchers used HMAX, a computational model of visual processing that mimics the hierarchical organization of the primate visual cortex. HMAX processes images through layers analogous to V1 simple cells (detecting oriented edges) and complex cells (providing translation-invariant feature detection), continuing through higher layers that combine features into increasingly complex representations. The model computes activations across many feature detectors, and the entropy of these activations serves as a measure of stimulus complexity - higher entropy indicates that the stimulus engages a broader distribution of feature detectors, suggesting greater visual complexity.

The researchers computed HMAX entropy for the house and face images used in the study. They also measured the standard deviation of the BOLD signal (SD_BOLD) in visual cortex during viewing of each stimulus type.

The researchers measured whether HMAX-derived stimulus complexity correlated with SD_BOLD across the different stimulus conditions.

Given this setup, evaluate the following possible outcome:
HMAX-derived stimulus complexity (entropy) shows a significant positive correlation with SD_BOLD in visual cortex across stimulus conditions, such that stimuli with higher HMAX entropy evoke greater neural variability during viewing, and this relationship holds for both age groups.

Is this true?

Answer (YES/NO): YES